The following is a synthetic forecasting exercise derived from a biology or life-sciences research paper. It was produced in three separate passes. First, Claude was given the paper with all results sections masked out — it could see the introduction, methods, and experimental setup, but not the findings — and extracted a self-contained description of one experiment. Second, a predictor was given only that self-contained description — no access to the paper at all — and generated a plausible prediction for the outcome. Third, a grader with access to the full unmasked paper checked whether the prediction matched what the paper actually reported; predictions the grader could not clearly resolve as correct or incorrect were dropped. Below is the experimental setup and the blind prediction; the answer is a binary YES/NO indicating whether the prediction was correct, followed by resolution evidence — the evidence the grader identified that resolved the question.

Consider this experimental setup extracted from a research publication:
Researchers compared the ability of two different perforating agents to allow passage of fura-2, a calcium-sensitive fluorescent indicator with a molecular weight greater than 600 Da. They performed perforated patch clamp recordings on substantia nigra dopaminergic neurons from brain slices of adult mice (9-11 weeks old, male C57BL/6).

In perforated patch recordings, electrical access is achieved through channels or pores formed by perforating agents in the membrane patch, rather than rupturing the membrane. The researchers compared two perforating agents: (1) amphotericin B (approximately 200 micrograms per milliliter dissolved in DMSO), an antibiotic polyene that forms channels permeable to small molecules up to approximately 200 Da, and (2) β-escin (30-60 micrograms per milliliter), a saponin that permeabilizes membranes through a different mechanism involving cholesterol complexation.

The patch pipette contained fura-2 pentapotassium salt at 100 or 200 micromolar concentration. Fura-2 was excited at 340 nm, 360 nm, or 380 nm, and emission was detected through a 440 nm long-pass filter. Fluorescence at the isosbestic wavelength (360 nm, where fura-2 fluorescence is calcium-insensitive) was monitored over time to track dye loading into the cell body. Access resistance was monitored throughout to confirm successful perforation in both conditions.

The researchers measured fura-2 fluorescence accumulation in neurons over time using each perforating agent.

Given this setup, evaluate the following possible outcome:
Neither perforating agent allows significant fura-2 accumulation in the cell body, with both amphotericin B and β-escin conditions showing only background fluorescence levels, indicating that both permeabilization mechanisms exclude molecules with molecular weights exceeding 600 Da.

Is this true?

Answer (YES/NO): NO